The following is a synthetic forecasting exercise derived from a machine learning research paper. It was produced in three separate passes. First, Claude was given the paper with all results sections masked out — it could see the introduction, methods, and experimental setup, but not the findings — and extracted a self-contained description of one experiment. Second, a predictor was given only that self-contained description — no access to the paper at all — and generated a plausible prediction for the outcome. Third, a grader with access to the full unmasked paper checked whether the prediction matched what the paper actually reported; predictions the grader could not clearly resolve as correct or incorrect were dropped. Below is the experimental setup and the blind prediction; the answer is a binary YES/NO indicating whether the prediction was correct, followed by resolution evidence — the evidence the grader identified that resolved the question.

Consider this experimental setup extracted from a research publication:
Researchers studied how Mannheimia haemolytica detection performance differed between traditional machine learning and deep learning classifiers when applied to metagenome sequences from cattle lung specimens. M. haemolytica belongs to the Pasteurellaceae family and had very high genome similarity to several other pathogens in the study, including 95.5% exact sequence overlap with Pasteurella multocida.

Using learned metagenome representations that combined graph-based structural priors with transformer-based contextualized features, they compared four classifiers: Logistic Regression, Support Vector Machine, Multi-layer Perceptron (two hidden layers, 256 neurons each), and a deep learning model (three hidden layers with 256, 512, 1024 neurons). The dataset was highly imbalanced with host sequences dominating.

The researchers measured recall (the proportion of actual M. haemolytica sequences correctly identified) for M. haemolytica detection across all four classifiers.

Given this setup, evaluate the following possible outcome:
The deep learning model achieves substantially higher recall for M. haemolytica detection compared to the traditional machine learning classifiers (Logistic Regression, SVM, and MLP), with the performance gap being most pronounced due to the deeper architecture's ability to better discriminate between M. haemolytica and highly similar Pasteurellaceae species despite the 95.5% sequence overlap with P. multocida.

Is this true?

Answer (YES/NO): NO